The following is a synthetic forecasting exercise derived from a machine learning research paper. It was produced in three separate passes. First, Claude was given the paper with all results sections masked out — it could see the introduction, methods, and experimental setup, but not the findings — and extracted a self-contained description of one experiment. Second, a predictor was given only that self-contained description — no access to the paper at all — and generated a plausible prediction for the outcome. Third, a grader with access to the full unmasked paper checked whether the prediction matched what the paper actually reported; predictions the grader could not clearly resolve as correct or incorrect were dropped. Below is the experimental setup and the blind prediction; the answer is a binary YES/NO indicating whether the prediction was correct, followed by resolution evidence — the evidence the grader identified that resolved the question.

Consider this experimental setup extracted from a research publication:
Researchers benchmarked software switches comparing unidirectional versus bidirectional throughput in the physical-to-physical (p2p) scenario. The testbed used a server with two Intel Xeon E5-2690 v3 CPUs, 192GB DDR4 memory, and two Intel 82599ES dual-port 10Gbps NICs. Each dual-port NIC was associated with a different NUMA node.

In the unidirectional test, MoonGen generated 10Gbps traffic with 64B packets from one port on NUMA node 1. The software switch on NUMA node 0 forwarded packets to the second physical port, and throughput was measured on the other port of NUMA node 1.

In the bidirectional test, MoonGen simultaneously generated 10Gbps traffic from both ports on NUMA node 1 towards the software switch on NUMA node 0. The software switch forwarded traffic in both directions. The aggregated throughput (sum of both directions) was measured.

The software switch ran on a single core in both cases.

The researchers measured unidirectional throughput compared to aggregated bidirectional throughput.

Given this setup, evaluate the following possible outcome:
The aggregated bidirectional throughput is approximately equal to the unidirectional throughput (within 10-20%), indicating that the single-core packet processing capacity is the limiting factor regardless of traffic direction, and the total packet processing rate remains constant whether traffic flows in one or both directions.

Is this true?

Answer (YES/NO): NO